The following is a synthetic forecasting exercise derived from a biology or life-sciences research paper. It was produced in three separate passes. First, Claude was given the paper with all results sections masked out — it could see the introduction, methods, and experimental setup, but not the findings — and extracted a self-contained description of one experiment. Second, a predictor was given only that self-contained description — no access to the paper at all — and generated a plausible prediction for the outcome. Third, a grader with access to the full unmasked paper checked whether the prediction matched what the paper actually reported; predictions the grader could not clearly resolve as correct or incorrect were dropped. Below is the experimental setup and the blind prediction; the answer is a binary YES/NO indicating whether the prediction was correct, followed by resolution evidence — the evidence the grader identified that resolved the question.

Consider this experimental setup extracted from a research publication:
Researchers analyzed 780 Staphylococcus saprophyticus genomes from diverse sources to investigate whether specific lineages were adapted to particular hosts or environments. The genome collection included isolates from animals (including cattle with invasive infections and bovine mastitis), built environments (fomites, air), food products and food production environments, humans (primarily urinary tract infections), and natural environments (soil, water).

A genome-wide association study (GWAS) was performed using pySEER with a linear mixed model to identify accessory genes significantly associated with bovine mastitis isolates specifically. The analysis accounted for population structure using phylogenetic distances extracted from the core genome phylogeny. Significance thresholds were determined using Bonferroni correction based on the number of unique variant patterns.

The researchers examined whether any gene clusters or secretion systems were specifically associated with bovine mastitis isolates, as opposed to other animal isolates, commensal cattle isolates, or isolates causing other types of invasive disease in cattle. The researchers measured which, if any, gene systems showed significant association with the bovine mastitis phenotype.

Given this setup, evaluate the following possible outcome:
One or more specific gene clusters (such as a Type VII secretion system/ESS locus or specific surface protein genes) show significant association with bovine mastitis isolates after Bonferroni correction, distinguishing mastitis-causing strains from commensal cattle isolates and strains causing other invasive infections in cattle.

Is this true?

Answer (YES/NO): YES